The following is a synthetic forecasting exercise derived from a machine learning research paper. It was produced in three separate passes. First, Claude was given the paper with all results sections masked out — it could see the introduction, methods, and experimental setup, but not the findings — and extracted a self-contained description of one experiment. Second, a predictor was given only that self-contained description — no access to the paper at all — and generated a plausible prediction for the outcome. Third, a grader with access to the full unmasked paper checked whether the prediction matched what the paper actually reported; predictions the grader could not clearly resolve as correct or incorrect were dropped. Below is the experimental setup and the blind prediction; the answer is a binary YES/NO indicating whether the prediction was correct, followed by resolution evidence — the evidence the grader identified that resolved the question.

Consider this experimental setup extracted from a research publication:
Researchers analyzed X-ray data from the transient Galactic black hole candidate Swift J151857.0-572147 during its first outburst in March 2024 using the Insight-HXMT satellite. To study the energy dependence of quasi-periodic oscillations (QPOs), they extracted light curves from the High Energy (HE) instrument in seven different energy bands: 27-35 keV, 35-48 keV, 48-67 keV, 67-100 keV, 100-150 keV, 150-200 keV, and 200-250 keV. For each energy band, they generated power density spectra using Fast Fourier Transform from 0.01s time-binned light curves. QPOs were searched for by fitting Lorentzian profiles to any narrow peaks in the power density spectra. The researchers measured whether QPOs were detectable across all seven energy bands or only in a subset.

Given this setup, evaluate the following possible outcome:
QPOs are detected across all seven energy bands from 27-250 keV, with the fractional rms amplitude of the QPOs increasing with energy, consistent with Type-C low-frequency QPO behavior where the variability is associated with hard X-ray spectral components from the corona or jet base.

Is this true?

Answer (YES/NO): NO